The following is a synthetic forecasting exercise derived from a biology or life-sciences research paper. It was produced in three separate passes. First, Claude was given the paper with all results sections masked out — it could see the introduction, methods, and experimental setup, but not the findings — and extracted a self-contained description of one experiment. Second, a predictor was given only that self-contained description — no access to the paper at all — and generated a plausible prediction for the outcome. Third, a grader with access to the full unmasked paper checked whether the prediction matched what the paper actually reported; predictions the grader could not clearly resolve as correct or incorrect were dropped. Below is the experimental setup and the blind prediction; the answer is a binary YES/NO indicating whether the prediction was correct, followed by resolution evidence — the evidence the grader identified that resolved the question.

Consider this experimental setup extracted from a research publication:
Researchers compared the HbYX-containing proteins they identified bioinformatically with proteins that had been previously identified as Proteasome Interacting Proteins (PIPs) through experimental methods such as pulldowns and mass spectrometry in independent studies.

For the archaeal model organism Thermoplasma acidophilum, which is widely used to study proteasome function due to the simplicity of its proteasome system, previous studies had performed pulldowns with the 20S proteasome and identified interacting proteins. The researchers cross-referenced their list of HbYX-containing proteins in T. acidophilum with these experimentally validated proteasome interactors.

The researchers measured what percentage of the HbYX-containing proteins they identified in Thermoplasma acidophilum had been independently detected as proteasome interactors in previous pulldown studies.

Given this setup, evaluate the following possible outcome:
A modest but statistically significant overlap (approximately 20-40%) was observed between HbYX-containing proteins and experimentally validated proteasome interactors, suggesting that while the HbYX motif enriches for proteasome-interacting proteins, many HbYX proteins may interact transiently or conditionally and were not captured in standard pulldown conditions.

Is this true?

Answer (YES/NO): YES